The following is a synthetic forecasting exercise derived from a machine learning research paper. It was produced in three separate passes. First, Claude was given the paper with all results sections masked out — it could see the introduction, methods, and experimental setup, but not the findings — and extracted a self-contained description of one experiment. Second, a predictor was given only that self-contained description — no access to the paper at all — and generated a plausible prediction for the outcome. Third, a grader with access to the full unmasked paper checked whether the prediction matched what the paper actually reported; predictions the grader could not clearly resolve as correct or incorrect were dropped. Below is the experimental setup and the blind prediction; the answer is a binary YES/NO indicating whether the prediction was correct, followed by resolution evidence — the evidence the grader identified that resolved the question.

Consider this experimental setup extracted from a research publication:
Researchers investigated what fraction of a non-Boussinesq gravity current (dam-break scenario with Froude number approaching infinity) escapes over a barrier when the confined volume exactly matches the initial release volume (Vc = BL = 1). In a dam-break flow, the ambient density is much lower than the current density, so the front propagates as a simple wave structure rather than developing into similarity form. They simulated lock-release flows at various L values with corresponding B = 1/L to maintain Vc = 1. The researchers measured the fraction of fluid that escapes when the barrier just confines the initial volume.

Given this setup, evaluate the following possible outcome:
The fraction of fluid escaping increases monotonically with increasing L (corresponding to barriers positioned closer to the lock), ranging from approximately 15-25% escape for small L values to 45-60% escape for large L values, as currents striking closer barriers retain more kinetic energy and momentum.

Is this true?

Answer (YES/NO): NO